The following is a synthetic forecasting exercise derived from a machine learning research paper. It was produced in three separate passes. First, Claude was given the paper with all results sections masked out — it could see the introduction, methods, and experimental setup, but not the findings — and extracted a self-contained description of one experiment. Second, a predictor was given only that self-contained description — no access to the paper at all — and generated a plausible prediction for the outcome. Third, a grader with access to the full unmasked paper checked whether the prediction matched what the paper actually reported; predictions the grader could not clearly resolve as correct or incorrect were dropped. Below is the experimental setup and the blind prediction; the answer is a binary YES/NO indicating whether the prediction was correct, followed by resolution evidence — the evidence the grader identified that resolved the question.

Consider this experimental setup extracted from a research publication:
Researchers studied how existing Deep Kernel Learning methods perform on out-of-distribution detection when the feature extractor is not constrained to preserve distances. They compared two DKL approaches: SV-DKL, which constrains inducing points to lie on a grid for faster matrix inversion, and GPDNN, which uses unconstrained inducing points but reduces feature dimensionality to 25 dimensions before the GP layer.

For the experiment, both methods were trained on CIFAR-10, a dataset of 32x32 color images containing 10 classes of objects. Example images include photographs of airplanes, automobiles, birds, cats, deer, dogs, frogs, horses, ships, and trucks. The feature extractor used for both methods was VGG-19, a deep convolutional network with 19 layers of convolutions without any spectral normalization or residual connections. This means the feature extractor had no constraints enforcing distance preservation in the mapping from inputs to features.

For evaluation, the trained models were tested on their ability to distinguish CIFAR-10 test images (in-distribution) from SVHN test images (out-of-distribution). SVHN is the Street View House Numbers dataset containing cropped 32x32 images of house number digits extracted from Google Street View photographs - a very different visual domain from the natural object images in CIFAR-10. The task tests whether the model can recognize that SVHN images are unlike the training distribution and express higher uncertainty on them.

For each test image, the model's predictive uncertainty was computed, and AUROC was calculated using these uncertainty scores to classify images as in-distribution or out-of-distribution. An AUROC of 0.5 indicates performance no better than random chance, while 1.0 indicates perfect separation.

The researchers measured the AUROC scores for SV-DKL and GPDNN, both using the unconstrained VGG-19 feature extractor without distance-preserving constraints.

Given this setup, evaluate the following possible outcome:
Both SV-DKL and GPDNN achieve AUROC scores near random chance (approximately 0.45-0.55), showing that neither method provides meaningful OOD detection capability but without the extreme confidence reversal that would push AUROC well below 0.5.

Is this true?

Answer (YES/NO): NO